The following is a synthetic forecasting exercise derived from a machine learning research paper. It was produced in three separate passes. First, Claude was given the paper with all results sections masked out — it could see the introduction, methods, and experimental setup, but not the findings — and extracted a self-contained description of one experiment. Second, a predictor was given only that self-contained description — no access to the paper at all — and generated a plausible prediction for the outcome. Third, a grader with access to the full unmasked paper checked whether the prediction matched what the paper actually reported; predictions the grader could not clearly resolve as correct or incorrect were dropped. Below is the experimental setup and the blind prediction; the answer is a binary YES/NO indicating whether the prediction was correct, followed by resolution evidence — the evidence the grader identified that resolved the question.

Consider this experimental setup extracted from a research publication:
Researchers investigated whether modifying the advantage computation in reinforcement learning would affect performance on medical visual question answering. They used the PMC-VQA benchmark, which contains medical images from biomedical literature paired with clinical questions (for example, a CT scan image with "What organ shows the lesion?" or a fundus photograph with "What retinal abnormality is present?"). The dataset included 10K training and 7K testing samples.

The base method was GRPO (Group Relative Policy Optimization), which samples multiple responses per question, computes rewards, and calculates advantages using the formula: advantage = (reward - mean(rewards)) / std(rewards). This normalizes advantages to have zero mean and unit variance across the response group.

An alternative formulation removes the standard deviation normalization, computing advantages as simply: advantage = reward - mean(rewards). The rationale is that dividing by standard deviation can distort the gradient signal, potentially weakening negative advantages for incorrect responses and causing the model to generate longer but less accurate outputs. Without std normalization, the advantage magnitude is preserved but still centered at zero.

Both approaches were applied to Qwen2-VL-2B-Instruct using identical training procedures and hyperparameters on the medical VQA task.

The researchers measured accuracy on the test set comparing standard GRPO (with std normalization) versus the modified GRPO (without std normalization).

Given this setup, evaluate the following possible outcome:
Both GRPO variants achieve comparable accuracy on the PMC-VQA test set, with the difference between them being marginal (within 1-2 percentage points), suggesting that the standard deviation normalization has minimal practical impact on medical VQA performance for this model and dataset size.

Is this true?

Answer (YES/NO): NO